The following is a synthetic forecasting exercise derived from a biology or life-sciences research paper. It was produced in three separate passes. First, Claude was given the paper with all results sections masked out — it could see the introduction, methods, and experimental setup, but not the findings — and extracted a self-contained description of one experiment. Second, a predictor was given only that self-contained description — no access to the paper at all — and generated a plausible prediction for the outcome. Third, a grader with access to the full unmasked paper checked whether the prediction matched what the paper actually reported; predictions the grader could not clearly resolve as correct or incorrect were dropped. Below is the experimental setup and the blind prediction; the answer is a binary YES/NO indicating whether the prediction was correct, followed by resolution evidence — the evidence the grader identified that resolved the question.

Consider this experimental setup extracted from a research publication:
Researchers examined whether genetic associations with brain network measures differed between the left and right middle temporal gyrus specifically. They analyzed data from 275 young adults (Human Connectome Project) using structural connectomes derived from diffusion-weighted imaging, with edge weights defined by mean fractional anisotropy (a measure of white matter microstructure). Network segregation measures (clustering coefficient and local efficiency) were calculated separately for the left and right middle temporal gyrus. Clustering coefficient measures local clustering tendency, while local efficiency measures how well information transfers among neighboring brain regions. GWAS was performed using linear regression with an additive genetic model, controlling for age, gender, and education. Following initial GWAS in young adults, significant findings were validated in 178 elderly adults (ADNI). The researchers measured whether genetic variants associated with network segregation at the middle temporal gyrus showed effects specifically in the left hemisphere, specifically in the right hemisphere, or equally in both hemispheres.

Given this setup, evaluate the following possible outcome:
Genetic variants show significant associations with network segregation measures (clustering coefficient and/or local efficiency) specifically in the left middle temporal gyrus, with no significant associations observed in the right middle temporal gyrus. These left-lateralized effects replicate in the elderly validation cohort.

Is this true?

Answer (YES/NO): YES